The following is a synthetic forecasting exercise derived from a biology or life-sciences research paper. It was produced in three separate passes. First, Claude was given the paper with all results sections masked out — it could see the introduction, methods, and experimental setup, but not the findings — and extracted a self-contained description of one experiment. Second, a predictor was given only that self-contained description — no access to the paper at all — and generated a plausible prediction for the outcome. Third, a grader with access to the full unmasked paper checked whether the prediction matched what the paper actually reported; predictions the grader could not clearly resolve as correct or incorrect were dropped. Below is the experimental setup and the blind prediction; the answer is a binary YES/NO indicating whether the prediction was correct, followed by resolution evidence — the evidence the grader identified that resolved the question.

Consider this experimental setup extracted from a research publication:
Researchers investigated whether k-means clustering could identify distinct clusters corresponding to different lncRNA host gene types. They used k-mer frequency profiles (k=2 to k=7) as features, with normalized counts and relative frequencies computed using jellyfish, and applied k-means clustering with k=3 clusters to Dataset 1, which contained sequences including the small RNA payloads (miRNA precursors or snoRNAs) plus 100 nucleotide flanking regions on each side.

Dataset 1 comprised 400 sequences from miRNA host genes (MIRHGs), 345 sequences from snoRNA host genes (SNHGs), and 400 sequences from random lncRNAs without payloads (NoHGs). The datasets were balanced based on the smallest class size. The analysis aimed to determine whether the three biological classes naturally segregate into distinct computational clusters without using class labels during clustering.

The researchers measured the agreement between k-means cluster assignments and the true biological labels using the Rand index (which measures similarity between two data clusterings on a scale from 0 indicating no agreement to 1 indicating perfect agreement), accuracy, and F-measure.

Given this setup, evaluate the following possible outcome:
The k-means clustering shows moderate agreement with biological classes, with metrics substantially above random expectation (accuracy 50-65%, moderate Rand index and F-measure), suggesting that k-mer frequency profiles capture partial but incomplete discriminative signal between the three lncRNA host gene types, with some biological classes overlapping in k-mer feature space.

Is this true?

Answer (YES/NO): NO